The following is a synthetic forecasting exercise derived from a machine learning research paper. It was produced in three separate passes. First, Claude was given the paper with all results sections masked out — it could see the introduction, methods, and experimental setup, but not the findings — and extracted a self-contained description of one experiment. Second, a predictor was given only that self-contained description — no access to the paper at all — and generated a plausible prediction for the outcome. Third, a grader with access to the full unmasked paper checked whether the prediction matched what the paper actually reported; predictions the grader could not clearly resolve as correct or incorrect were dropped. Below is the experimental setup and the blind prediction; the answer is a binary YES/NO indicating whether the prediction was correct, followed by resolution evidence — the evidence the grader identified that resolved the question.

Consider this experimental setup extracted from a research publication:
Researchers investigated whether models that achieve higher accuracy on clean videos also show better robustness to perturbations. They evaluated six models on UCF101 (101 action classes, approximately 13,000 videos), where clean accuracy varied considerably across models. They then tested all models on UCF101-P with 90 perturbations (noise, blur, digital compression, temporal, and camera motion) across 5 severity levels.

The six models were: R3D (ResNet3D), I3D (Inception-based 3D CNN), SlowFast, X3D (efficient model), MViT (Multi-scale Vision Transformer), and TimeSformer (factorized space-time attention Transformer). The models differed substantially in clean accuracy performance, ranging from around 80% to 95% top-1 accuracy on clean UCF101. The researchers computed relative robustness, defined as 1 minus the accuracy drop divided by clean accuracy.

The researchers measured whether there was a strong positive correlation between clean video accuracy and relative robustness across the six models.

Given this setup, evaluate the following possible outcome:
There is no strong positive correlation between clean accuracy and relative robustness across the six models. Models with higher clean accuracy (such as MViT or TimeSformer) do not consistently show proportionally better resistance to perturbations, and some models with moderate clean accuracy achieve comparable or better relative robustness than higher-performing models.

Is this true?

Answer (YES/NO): NO